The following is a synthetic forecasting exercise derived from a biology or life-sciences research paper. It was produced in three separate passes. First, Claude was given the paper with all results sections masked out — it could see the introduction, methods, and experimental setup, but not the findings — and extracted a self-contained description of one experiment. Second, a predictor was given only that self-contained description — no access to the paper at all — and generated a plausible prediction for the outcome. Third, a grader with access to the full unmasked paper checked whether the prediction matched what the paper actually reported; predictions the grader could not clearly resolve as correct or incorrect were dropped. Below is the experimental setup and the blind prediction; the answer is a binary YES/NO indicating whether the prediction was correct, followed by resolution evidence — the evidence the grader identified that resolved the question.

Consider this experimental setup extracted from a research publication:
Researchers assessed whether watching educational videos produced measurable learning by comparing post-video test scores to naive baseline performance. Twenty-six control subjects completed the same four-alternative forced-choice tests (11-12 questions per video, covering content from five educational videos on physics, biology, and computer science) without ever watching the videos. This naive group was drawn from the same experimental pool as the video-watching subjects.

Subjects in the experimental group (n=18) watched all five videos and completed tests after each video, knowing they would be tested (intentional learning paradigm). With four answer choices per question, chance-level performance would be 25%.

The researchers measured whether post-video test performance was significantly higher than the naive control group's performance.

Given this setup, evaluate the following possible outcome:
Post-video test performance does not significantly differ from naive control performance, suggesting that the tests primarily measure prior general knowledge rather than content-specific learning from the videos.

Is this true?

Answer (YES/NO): NO